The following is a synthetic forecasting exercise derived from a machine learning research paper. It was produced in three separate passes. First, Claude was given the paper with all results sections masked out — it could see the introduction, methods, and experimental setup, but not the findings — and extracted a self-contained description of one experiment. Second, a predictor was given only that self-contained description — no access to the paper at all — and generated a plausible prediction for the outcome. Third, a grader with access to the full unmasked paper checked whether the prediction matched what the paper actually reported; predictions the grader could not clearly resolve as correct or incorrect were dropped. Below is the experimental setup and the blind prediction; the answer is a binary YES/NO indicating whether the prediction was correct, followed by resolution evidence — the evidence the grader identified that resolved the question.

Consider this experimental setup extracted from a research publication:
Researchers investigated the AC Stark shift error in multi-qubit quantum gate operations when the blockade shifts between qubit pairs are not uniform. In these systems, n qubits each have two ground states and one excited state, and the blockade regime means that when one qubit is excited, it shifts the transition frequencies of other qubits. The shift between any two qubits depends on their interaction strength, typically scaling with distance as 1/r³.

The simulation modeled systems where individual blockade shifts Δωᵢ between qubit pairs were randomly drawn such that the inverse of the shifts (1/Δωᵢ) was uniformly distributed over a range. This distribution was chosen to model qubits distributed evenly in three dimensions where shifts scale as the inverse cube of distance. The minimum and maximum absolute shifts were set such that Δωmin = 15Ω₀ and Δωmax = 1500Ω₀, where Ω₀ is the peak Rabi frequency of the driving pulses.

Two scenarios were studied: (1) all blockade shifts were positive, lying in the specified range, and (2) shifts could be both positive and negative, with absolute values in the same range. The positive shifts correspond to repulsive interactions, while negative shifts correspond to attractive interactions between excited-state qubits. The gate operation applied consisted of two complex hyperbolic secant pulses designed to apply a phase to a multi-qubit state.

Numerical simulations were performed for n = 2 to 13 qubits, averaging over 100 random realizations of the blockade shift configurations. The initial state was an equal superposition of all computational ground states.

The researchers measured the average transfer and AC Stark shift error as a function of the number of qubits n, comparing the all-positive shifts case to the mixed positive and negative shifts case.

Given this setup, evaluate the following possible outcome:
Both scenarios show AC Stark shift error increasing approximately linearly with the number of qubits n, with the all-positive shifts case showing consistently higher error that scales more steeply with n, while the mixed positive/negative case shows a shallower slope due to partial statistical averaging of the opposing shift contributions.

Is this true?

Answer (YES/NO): NO